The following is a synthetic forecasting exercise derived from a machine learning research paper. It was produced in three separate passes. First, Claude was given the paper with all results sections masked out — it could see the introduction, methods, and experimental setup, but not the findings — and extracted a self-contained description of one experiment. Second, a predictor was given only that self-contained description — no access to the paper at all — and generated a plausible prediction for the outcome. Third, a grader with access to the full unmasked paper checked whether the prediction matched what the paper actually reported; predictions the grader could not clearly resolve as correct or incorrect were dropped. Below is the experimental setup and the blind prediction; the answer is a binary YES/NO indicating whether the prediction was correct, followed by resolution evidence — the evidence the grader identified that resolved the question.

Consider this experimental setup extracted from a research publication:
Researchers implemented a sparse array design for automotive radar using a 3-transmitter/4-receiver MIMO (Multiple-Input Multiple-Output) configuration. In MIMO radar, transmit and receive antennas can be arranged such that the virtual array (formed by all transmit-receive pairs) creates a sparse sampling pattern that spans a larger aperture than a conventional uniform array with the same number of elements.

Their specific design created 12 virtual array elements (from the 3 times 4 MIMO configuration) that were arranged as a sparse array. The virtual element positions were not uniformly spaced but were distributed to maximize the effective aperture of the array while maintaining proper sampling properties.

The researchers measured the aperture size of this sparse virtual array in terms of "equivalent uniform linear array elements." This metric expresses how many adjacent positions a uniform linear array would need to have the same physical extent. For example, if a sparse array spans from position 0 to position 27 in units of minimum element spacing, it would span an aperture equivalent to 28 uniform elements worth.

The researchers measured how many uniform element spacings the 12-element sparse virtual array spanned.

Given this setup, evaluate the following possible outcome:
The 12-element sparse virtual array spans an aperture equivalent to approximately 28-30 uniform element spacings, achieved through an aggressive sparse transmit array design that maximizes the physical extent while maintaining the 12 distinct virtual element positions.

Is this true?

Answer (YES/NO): YES